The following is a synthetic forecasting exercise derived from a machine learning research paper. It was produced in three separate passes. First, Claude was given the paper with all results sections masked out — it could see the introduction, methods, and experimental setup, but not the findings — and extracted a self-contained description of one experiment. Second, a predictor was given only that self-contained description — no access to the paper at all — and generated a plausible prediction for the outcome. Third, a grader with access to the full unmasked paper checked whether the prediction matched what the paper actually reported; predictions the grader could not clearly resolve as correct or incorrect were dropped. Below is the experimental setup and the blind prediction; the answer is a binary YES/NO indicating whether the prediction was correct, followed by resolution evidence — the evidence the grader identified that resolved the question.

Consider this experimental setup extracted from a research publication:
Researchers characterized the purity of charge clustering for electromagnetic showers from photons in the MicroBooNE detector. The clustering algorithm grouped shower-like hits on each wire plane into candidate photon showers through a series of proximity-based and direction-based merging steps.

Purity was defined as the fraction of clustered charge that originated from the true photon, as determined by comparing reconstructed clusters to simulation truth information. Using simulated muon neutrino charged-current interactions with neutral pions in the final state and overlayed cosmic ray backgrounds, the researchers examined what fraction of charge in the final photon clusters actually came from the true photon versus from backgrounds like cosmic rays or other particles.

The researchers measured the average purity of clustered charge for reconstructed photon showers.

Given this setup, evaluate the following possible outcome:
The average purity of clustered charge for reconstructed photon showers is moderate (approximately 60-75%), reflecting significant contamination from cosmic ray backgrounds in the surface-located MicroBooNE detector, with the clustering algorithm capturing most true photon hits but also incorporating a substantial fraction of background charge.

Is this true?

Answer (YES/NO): NO